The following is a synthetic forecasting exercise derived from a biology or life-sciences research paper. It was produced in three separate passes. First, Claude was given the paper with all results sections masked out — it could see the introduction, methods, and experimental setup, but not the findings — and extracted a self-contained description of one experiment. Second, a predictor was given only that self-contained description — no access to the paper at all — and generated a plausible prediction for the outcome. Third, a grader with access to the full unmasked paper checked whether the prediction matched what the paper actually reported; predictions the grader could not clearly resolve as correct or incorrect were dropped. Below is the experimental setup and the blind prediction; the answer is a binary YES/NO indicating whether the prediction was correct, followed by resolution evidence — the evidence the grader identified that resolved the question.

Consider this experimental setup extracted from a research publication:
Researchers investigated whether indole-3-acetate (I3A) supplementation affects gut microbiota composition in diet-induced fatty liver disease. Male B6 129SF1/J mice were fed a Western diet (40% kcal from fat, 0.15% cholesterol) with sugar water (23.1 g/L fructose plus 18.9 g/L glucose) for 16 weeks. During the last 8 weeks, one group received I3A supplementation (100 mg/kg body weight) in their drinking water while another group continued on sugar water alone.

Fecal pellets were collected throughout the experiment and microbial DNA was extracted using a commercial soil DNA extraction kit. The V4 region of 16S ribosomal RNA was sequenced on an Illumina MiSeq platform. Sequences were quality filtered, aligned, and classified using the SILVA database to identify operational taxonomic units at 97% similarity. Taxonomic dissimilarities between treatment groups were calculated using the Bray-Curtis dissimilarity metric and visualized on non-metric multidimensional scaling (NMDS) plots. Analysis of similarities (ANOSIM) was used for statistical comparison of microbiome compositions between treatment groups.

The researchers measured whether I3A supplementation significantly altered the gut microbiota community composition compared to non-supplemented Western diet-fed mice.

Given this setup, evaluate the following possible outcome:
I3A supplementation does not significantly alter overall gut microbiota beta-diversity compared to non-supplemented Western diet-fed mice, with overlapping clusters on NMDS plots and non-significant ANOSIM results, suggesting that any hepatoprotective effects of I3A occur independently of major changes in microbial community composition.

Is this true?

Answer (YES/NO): YES